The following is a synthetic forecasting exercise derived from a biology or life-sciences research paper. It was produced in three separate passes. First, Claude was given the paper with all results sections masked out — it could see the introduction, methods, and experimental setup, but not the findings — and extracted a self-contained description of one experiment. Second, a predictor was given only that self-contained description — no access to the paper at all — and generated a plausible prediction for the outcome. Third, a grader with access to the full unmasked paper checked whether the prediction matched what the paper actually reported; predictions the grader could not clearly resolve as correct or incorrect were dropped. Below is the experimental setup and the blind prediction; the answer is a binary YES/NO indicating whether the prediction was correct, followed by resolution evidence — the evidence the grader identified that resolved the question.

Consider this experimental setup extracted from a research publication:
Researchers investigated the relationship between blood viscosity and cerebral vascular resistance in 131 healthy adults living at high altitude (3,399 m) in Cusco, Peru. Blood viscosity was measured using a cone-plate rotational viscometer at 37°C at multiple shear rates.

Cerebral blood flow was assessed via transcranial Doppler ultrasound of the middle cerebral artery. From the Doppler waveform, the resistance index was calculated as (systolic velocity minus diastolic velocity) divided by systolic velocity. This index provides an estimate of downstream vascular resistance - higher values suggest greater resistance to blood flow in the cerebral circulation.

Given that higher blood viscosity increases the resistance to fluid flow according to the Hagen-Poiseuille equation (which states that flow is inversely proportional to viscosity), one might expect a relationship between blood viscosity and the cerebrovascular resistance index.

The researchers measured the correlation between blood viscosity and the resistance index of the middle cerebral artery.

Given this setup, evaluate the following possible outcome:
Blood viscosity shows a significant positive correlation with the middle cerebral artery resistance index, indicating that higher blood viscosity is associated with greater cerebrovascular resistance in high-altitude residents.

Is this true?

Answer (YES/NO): NO